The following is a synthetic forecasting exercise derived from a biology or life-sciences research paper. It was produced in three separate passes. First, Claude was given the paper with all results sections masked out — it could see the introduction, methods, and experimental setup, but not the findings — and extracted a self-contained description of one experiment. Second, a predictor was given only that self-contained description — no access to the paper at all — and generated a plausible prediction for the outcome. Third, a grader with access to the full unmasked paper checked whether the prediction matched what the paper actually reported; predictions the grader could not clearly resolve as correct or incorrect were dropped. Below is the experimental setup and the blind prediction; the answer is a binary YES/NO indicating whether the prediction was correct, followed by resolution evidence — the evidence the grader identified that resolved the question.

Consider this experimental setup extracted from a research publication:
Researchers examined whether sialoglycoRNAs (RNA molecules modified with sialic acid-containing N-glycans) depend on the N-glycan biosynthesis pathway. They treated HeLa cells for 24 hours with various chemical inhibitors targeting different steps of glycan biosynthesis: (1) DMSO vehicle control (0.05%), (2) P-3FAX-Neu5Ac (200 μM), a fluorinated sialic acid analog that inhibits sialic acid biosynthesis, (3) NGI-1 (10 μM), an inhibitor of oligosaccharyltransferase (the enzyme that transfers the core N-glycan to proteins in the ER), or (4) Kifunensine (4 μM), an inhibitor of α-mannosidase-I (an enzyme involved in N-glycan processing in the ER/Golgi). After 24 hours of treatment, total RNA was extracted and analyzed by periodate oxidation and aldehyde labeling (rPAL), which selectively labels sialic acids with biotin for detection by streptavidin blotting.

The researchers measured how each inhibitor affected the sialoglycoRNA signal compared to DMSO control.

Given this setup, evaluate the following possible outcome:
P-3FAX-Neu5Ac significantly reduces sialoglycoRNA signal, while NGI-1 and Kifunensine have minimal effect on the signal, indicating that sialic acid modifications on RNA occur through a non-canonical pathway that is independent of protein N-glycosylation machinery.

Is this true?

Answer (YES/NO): NO